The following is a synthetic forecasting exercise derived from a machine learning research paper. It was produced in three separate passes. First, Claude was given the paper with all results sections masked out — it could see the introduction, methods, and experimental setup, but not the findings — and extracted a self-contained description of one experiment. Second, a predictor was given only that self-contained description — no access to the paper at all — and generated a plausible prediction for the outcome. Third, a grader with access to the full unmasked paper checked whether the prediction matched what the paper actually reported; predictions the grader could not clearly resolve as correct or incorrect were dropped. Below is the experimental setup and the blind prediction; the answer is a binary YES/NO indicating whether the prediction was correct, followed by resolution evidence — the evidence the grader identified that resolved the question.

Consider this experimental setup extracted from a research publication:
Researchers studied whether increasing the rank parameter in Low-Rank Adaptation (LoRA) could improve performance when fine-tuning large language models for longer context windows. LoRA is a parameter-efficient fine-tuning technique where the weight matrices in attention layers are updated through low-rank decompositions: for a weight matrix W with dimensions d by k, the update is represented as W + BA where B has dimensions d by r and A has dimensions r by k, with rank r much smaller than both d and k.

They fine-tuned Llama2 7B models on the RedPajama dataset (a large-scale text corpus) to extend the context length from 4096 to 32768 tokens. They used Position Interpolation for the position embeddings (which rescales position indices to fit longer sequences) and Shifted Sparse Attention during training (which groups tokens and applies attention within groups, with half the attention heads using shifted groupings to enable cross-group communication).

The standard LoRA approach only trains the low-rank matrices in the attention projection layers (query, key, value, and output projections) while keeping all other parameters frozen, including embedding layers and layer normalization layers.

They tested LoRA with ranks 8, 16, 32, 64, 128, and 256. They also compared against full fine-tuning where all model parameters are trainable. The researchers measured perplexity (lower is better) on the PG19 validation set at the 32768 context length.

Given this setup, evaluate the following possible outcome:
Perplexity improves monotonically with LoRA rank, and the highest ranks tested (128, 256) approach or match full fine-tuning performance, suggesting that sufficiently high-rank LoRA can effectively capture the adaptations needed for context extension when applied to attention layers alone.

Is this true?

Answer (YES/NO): NO